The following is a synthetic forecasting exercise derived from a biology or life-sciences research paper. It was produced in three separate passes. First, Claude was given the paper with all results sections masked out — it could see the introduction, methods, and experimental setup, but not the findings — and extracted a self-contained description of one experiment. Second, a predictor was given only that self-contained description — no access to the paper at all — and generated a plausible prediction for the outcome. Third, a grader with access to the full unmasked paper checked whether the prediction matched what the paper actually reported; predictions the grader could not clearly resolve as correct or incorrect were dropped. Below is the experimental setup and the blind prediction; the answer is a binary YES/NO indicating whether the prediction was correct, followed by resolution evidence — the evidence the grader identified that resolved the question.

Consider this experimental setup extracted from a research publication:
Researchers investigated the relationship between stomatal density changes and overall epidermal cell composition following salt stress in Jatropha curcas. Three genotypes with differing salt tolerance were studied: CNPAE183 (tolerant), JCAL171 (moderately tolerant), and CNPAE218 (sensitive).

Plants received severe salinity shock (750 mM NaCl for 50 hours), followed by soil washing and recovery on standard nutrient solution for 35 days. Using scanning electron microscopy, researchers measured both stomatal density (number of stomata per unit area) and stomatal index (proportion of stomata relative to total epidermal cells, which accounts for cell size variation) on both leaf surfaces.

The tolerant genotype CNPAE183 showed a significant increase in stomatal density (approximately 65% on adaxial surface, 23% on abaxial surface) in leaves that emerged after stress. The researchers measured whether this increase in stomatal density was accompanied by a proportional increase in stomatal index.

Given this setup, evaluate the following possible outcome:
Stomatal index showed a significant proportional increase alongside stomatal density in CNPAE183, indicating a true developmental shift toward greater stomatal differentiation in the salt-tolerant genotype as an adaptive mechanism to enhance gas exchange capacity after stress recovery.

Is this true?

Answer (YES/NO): NO